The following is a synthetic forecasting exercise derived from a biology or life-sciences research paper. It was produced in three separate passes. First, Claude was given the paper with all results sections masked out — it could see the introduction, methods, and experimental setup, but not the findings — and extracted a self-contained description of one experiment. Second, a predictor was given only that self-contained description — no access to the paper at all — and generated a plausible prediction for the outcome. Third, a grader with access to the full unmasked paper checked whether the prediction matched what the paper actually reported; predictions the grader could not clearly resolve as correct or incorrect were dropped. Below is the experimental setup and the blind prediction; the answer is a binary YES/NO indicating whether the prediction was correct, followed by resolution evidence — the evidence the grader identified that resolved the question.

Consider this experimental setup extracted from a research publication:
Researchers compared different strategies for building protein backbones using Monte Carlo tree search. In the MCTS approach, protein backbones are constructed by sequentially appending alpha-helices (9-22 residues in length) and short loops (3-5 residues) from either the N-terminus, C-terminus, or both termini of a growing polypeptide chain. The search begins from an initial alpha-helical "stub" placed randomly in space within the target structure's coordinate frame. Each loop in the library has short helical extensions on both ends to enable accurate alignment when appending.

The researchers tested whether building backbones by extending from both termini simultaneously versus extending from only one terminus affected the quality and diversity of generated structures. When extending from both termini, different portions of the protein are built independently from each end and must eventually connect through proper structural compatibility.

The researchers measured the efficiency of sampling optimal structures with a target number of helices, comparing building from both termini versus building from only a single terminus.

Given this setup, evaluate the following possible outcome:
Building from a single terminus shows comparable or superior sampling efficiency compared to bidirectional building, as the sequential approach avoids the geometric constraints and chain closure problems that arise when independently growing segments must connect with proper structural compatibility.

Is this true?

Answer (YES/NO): NO